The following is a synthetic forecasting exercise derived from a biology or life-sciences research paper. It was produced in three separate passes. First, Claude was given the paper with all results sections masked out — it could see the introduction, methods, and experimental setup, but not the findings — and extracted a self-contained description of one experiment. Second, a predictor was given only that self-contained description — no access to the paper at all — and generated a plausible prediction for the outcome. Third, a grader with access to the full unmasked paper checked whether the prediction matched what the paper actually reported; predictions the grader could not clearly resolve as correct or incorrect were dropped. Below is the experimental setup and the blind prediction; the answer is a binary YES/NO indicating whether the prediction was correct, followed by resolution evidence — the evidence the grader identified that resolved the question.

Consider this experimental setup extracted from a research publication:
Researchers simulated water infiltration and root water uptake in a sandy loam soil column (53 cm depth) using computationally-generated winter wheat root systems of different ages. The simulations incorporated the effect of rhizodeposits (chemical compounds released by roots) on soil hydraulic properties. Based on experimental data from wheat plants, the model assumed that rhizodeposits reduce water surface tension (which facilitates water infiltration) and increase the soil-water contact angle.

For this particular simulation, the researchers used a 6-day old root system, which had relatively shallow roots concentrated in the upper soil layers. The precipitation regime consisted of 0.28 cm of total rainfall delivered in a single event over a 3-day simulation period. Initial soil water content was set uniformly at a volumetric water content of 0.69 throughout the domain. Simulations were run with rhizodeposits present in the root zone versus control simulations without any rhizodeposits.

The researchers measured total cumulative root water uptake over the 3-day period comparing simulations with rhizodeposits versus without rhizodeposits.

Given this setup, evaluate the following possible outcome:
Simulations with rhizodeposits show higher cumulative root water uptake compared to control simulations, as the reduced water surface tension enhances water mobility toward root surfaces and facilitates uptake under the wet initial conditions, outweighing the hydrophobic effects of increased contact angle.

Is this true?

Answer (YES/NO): NO